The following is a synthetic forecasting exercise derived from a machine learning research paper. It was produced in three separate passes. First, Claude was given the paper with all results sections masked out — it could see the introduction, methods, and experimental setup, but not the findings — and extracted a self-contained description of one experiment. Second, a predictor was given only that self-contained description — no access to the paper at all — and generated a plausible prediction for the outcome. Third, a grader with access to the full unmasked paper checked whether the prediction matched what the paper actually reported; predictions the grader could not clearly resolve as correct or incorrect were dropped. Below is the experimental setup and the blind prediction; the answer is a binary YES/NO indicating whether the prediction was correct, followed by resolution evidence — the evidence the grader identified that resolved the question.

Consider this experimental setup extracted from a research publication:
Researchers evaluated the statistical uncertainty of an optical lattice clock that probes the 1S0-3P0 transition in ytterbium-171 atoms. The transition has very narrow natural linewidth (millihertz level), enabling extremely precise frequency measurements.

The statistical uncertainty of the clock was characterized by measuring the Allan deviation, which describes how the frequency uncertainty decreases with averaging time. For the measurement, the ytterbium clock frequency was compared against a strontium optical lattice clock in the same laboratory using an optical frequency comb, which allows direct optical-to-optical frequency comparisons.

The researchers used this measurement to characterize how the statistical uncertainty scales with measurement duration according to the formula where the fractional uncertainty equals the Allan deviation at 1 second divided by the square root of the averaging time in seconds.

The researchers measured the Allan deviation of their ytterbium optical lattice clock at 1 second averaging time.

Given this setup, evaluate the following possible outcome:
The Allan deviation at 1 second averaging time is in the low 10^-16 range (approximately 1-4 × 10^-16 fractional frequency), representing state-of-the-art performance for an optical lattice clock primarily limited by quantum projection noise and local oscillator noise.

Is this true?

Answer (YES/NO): NO